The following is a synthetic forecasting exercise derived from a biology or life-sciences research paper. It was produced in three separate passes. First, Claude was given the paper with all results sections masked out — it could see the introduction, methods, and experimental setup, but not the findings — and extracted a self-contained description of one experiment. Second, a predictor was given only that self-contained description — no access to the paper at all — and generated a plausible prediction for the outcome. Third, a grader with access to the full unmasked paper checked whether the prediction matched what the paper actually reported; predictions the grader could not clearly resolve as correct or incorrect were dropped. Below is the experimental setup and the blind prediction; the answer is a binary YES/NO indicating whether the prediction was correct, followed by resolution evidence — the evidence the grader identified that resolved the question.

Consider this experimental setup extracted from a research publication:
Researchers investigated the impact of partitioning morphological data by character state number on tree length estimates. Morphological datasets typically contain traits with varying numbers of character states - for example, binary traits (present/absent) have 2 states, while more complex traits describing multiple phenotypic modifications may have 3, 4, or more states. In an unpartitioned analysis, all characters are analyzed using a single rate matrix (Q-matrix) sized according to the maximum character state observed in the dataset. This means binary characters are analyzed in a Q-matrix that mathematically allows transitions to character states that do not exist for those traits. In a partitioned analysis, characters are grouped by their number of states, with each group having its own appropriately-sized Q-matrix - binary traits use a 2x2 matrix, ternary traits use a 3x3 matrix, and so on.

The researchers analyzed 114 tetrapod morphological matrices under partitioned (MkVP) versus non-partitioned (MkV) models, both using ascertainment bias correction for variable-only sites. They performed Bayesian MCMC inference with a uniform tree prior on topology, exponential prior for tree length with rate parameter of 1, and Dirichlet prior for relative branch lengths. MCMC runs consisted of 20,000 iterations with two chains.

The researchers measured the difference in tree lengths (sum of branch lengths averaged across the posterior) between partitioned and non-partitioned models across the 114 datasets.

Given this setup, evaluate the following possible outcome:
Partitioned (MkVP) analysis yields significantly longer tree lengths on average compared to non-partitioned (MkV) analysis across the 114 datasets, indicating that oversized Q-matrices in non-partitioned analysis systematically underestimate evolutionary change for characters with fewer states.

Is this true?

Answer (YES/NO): YES